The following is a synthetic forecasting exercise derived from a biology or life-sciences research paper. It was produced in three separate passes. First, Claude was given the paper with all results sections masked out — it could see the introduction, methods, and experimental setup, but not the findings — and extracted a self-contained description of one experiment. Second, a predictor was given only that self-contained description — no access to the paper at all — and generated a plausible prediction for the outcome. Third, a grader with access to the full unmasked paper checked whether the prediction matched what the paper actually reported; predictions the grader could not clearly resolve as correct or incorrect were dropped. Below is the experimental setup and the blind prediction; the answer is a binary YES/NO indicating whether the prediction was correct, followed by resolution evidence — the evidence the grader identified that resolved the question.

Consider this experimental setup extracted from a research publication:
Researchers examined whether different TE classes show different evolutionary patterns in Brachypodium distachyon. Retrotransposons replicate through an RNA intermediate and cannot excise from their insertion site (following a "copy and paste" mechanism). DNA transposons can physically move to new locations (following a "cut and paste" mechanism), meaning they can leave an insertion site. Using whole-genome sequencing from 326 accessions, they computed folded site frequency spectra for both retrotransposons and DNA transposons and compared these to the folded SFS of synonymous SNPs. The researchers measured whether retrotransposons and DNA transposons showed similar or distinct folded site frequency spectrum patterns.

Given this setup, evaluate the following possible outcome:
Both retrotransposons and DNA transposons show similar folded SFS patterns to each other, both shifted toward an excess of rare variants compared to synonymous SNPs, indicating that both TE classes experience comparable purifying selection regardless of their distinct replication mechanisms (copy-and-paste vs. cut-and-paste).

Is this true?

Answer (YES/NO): YES